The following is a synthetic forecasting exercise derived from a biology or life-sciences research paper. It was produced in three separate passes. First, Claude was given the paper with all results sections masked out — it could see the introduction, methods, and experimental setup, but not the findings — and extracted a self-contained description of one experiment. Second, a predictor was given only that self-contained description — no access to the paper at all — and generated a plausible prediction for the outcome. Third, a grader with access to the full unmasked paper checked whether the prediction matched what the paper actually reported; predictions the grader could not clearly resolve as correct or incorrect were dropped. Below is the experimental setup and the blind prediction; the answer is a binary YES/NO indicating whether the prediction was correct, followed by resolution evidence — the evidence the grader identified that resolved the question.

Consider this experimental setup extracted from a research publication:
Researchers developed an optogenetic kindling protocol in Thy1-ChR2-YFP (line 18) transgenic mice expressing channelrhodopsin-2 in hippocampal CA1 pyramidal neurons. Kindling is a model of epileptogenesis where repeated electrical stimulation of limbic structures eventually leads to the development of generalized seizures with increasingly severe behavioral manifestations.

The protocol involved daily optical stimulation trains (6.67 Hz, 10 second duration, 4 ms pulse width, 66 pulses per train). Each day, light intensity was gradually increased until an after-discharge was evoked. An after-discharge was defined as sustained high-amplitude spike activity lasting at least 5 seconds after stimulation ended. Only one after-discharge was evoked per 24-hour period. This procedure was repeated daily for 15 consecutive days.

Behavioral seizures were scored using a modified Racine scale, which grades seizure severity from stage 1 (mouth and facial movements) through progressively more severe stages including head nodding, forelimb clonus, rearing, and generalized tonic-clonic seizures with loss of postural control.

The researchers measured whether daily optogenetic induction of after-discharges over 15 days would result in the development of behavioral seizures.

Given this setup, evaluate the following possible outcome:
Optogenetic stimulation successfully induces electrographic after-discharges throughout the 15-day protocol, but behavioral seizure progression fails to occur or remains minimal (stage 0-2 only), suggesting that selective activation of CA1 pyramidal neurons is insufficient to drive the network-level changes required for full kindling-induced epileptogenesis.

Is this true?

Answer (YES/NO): NO